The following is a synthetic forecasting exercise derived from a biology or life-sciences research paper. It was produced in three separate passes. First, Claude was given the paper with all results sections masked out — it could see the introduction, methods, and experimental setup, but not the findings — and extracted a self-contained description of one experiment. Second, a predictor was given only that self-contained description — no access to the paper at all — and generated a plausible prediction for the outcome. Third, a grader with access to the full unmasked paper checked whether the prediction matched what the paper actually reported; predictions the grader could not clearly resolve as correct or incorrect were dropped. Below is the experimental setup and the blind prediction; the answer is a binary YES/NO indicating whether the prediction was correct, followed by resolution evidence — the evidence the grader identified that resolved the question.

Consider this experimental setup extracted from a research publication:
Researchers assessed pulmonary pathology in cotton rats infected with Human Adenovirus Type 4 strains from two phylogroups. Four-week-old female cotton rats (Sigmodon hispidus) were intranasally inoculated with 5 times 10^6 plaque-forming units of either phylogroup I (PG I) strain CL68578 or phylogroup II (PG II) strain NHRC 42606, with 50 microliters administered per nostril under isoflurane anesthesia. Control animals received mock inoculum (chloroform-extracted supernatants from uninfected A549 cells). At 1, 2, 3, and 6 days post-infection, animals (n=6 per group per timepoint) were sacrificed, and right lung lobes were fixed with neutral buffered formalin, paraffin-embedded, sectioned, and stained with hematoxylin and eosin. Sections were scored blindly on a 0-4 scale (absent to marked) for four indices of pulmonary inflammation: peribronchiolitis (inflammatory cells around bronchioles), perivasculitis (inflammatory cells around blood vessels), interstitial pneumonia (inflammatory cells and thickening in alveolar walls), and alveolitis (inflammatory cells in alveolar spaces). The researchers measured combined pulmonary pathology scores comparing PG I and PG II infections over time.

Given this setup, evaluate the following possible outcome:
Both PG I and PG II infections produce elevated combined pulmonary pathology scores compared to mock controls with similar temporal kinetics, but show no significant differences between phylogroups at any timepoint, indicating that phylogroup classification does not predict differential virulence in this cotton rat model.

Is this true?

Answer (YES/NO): NO